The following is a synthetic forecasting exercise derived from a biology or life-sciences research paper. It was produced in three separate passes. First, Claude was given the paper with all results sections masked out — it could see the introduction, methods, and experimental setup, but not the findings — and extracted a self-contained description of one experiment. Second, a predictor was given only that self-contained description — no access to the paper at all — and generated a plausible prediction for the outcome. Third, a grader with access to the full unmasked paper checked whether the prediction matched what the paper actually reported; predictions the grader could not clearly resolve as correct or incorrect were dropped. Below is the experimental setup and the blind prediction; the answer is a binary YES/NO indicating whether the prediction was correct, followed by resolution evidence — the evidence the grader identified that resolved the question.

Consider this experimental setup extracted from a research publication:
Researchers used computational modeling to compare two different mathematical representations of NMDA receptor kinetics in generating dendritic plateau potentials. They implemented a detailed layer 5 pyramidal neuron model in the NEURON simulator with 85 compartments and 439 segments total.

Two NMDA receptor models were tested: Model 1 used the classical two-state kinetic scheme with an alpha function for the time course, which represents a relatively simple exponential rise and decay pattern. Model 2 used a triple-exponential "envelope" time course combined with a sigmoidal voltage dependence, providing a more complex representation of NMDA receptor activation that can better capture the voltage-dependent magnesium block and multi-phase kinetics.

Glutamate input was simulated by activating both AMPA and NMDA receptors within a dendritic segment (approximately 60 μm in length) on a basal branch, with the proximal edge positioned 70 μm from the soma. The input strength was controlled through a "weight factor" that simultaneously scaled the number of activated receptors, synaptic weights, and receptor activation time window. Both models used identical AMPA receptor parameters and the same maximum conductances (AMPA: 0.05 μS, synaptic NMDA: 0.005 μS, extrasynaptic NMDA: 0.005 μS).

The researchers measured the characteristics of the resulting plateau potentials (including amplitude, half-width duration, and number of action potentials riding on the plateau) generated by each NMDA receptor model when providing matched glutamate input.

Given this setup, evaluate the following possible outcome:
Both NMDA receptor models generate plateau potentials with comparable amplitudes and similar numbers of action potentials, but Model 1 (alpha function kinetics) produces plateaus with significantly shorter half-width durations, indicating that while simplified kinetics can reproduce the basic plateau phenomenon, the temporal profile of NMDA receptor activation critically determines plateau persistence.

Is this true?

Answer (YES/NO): NO